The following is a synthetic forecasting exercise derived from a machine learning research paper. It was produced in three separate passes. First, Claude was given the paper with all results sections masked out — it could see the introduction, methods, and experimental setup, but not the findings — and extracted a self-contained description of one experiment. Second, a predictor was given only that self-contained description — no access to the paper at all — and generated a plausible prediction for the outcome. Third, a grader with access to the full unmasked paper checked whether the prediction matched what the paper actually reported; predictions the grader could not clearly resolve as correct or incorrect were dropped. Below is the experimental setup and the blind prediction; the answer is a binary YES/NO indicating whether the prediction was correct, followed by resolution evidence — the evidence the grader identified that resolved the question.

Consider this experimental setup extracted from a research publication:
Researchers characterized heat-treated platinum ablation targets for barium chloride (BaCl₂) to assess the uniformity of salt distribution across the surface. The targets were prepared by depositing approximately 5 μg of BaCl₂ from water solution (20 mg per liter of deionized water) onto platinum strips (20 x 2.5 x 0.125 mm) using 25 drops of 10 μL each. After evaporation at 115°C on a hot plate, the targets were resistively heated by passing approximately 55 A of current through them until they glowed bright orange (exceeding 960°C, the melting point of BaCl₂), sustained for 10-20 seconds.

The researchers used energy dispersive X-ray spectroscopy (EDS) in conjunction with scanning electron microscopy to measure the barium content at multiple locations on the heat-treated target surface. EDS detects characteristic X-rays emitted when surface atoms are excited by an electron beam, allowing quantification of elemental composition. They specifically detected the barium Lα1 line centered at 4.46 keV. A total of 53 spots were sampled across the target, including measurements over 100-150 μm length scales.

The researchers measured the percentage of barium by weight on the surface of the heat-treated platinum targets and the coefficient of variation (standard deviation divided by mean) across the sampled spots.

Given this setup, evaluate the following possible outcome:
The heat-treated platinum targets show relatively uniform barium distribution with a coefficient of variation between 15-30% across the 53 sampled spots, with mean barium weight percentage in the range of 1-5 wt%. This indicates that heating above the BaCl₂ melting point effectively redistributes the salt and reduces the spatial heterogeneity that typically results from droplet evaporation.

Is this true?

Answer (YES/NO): NO